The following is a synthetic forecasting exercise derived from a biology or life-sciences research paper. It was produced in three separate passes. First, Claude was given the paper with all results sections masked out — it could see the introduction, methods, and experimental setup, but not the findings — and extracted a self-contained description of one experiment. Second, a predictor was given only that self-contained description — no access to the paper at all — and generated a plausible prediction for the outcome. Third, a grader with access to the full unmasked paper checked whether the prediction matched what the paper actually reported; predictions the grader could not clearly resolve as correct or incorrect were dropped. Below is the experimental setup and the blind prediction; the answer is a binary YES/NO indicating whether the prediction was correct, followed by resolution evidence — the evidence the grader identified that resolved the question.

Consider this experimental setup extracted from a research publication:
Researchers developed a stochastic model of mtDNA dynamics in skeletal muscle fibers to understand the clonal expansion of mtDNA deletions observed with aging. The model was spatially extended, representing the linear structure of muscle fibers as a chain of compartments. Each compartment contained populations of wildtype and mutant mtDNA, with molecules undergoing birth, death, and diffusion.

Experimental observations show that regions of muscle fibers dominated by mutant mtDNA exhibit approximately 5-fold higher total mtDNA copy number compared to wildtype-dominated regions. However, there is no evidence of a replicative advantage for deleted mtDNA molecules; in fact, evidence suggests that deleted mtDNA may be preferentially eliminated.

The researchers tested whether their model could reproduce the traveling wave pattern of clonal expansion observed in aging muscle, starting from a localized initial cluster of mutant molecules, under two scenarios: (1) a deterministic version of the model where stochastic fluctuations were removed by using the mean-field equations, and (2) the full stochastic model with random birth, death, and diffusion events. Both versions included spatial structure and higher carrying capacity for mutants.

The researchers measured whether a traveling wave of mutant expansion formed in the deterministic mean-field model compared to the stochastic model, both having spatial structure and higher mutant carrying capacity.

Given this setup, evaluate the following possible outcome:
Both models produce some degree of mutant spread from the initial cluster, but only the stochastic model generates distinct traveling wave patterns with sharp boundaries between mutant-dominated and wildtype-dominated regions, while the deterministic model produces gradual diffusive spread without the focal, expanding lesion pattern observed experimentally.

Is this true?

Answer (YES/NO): YES